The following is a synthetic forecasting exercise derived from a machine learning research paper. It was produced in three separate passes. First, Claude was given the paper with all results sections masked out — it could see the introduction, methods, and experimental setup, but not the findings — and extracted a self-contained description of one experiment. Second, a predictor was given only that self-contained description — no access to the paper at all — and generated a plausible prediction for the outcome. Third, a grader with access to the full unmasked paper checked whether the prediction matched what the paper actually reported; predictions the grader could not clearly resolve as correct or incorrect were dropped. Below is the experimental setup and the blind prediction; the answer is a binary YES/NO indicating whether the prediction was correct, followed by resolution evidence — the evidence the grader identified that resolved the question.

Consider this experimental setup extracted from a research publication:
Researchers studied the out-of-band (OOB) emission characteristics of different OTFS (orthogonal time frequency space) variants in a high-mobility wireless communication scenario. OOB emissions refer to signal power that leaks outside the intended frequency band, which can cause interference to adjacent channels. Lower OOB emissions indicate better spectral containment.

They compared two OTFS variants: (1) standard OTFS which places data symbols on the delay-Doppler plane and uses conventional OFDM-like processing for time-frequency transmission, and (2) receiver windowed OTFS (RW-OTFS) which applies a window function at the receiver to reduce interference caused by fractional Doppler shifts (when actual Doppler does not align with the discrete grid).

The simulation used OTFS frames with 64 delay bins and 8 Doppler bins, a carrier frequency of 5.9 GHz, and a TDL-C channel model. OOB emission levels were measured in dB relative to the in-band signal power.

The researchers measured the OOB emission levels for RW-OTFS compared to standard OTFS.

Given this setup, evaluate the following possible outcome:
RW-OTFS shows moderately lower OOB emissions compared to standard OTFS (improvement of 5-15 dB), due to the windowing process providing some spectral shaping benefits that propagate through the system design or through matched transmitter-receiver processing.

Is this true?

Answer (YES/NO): NO